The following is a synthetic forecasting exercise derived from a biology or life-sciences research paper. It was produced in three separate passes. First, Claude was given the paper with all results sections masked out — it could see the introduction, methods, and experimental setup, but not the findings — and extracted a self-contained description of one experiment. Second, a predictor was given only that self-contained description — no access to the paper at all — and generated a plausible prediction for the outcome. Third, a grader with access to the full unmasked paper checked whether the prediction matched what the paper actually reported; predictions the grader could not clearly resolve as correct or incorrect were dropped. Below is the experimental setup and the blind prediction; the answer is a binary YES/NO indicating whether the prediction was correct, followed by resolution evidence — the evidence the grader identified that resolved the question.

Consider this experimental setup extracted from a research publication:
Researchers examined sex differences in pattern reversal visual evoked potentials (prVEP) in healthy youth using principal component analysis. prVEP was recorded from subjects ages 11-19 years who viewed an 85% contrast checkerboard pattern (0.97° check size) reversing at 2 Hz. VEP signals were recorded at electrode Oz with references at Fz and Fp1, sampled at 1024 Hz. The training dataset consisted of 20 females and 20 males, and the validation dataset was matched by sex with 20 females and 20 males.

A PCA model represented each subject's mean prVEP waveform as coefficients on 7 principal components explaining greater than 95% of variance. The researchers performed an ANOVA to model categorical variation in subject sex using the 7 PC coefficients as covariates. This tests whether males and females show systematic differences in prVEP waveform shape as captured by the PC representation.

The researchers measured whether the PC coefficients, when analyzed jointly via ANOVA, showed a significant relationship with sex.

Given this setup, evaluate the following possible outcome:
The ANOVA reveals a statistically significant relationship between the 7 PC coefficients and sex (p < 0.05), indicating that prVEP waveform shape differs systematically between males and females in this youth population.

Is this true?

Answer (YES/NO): NO